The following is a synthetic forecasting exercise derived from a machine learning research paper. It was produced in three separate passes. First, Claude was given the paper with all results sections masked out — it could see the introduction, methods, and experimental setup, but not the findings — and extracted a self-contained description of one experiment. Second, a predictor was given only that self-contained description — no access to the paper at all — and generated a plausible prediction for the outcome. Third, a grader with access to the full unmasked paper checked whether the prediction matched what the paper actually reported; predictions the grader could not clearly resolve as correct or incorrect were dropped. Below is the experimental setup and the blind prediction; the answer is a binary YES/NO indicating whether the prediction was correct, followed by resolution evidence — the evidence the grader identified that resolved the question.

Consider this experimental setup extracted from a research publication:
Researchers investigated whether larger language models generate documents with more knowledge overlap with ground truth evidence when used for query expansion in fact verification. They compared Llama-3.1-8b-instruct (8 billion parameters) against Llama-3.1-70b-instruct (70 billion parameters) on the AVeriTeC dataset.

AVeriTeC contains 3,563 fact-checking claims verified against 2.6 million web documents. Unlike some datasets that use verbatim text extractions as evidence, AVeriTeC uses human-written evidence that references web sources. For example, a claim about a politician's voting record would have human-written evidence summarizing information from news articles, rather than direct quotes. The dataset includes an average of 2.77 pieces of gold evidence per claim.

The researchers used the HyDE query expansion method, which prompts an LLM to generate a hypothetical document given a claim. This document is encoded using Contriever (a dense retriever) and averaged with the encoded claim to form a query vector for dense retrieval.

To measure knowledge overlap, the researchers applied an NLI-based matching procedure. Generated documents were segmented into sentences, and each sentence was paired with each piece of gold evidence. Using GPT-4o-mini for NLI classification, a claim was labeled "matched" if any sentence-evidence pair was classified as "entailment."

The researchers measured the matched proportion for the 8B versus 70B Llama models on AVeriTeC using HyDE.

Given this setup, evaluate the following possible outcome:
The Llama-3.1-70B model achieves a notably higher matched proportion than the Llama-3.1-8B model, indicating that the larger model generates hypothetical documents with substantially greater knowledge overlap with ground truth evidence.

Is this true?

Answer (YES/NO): NO